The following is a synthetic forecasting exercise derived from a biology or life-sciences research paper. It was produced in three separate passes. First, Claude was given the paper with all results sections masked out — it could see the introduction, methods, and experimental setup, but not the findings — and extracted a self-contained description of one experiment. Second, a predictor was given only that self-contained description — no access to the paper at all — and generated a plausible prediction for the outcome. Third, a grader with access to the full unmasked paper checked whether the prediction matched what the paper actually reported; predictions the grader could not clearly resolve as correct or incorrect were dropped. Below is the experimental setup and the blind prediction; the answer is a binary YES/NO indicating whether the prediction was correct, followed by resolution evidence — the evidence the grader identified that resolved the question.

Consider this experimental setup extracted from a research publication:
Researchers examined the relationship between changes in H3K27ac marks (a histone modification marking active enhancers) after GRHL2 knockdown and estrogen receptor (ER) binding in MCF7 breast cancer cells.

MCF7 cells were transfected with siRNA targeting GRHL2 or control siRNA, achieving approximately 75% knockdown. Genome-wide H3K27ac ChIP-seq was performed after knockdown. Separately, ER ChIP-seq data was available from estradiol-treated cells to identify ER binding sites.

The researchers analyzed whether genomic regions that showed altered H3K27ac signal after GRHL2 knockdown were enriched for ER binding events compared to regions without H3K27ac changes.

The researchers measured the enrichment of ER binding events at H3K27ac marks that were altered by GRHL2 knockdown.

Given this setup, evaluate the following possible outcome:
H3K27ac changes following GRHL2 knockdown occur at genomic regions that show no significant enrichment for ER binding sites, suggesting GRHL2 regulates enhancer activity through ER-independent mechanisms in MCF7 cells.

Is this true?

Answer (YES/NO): NO